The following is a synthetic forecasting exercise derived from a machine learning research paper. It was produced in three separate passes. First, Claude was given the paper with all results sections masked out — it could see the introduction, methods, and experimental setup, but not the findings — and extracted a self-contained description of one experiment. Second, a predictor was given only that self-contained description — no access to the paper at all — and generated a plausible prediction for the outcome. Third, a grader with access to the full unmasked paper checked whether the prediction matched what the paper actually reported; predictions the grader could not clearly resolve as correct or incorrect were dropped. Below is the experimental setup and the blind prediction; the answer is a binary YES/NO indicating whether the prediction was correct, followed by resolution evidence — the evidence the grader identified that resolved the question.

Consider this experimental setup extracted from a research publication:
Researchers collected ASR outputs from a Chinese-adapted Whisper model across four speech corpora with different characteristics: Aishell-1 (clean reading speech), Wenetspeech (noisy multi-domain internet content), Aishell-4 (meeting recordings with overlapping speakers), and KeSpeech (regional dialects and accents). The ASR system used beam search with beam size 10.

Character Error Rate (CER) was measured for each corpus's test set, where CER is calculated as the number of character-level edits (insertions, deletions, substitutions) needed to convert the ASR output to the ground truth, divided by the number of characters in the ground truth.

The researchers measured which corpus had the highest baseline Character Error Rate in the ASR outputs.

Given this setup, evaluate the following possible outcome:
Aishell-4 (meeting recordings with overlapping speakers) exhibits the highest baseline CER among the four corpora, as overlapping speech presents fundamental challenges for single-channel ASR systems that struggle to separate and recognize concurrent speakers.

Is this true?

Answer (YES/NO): NO